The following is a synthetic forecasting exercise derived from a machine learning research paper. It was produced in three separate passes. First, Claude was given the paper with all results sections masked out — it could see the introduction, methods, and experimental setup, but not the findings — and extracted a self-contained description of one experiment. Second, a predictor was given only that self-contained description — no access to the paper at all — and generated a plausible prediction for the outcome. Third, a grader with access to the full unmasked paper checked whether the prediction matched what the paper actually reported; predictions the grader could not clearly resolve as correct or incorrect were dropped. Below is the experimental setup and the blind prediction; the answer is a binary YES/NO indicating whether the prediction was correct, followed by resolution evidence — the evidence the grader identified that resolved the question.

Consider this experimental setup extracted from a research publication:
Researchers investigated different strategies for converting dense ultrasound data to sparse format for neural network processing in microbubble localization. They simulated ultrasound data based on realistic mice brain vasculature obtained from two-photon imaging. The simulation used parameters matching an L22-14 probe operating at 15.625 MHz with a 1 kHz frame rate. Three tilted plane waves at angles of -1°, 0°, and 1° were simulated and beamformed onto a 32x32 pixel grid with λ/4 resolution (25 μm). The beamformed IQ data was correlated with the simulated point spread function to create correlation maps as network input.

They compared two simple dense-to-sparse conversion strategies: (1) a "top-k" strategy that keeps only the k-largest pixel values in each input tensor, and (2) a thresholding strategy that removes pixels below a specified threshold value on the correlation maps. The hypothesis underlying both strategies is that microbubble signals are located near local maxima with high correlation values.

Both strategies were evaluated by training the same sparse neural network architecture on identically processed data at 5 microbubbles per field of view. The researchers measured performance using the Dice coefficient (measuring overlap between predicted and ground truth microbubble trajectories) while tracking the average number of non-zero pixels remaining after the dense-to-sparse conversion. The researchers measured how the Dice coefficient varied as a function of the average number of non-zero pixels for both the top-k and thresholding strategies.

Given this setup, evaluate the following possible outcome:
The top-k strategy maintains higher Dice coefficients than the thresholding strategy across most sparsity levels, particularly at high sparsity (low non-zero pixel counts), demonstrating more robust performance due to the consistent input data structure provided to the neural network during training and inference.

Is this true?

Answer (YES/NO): NO